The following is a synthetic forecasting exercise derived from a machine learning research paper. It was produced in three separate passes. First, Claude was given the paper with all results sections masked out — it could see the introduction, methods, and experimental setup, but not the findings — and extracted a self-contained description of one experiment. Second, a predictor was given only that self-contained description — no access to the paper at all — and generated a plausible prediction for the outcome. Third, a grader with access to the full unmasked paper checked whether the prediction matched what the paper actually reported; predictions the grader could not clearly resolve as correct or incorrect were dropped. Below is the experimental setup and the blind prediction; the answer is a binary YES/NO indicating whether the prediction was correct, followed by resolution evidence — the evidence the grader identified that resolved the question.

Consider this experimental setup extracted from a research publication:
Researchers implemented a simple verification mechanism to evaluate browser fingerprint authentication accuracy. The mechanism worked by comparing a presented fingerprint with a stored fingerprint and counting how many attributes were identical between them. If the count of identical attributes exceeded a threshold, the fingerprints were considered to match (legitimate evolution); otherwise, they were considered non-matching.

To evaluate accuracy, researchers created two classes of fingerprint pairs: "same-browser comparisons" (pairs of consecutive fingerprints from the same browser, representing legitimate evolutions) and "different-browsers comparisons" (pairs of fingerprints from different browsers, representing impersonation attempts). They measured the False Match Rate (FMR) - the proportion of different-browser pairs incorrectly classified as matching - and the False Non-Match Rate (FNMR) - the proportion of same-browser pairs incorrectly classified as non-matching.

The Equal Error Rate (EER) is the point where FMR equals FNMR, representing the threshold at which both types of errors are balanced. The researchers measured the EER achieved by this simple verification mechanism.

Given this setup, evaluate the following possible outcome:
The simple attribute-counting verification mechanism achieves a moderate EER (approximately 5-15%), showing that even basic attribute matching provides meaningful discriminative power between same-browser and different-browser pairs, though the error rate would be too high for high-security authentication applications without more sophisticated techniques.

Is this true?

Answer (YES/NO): NO